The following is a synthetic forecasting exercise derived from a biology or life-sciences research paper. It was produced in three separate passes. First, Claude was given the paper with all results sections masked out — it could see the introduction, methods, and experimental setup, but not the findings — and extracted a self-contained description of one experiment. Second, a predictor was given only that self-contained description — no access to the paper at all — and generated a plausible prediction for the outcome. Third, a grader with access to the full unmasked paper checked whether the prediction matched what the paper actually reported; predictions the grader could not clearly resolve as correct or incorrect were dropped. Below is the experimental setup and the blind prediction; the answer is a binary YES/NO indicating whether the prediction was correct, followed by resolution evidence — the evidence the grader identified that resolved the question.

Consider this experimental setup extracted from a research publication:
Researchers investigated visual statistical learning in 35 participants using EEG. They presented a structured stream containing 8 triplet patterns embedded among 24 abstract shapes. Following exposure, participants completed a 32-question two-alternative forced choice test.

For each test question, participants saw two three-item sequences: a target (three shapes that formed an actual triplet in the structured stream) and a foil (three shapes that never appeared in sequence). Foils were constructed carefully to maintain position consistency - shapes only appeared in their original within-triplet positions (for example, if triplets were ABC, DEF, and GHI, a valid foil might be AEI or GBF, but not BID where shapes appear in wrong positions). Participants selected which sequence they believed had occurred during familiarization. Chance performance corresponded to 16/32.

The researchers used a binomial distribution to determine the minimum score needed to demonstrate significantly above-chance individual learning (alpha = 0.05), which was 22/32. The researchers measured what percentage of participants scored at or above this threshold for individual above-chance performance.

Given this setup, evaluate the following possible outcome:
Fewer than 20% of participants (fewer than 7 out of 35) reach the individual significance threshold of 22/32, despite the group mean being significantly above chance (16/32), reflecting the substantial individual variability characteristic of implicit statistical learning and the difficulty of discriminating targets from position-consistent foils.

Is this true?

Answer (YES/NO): NO